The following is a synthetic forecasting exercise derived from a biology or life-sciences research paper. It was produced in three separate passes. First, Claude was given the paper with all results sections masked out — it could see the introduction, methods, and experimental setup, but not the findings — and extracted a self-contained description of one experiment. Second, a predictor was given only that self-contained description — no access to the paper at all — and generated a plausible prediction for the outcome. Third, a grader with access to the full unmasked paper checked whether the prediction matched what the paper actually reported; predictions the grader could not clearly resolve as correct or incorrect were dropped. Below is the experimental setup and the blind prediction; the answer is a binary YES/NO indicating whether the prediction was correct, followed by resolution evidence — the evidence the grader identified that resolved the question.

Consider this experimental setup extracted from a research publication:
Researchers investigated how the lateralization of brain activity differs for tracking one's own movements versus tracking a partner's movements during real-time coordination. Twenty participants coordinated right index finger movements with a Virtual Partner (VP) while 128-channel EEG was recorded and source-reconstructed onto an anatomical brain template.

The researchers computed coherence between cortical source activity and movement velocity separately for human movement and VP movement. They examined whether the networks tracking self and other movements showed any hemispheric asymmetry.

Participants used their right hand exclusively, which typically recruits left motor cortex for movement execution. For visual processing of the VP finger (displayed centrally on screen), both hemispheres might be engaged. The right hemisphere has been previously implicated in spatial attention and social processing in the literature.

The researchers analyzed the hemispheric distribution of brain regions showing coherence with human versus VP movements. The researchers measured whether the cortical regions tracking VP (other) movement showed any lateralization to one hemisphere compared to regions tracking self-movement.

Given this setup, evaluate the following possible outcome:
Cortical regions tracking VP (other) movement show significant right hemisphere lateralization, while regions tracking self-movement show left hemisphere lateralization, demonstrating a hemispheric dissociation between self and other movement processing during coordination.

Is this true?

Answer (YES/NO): NO